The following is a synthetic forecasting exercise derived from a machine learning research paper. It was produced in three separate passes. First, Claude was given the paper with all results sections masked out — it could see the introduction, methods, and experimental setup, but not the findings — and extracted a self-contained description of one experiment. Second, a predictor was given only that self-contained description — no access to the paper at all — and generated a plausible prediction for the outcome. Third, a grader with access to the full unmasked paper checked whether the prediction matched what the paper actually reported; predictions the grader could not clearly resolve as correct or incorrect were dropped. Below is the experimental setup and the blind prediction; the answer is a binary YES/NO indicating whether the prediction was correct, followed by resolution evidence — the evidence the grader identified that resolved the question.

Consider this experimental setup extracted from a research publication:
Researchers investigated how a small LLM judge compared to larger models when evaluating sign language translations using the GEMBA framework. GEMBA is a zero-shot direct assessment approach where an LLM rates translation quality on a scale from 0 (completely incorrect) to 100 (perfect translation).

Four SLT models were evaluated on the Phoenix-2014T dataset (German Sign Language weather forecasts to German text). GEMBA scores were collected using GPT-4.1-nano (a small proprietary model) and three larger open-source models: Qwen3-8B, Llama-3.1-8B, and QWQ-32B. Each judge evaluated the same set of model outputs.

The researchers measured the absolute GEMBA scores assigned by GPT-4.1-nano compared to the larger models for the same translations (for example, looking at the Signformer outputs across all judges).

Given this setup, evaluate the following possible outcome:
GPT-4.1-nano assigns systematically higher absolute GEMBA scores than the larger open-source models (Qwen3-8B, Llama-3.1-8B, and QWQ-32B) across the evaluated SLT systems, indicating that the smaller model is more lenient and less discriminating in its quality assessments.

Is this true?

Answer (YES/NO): NO